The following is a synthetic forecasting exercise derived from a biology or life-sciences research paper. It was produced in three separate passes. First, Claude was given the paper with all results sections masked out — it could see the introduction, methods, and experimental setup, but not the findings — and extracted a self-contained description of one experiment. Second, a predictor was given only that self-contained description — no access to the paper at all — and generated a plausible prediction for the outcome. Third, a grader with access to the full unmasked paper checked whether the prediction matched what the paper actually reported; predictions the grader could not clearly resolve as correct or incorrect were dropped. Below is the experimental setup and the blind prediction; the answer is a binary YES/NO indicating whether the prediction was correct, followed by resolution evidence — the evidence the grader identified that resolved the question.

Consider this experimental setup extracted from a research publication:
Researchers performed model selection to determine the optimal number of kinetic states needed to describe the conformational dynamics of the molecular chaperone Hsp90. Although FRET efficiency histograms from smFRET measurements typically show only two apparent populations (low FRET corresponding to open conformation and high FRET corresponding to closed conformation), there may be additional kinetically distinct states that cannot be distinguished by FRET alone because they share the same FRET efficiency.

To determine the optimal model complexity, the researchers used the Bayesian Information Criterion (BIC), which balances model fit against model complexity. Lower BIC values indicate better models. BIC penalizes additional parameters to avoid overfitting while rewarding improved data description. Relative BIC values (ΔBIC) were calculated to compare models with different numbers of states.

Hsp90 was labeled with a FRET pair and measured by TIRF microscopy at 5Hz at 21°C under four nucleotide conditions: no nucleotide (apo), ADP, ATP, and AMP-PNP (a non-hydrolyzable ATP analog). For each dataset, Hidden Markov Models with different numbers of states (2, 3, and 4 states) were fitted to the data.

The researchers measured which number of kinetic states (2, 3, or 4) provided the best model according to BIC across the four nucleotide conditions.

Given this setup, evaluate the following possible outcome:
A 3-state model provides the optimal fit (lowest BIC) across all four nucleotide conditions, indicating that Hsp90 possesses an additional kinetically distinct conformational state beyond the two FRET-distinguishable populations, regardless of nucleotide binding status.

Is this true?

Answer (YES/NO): NO